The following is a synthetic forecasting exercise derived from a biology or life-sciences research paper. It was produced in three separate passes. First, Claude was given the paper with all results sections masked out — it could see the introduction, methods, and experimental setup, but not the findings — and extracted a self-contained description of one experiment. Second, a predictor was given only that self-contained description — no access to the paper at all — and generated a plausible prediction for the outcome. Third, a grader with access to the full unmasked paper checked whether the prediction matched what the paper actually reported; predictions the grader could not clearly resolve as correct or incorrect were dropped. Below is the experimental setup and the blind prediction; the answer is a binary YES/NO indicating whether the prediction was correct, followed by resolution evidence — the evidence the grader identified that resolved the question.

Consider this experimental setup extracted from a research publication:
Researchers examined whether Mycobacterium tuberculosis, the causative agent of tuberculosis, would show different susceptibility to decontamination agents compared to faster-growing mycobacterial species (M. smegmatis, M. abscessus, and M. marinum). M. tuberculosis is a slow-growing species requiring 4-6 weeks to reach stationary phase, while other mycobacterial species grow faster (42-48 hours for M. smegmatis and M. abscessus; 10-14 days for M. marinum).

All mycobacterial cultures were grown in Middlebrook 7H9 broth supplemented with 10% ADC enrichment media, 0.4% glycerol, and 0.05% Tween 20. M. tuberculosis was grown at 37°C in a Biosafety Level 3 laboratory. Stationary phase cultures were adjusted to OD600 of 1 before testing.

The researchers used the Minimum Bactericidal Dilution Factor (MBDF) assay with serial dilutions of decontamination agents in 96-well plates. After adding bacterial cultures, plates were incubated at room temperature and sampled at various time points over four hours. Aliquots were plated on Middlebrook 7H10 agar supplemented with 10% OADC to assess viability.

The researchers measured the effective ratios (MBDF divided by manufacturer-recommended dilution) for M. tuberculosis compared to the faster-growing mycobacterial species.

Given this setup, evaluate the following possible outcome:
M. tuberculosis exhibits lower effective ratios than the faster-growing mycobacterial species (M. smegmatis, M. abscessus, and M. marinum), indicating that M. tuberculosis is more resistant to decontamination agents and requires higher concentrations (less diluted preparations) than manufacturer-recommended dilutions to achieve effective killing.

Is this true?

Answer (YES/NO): NO